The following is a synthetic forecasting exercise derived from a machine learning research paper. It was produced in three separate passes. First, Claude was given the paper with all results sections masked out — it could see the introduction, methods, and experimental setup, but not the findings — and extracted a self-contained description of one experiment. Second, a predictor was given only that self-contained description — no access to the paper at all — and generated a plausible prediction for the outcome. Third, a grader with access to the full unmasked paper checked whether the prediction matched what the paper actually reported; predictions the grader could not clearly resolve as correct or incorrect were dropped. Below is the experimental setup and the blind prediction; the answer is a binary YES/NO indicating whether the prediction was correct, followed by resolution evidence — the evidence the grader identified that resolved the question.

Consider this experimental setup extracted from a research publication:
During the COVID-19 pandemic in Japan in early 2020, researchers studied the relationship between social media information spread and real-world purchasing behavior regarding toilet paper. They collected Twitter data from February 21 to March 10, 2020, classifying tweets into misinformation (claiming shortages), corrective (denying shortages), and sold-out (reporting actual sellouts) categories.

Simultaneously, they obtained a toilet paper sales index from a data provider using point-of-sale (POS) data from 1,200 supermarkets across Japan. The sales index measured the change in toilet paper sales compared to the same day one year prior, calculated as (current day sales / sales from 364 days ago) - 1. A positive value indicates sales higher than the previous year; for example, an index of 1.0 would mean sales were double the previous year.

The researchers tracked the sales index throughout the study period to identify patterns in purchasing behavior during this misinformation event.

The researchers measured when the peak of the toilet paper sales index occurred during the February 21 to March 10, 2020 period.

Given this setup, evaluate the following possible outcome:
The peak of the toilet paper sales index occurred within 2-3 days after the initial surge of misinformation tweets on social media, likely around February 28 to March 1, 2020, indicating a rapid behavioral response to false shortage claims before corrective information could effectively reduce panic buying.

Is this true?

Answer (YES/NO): YES